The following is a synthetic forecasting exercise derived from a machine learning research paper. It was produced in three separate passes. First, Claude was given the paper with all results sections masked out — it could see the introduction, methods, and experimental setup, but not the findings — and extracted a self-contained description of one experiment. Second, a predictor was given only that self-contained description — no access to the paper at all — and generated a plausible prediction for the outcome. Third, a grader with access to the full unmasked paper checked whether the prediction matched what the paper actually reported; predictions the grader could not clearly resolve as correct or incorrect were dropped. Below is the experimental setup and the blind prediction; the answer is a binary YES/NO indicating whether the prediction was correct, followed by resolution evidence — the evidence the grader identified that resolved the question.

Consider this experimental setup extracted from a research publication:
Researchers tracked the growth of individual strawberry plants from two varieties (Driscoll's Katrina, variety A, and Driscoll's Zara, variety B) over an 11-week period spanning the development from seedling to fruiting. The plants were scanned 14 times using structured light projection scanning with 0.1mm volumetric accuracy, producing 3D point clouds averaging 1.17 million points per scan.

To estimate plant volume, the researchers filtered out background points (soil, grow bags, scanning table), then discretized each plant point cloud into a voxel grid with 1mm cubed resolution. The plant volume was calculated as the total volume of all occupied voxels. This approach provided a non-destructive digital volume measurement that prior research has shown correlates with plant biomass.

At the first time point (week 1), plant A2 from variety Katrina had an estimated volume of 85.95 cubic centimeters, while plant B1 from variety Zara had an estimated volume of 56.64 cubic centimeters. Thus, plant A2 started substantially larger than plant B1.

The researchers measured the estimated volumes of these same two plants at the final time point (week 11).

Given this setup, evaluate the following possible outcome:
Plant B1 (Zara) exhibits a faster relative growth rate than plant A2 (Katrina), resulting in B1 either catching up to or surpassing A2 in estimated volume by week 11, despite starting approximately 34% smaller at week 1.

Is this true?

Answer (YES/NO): YES